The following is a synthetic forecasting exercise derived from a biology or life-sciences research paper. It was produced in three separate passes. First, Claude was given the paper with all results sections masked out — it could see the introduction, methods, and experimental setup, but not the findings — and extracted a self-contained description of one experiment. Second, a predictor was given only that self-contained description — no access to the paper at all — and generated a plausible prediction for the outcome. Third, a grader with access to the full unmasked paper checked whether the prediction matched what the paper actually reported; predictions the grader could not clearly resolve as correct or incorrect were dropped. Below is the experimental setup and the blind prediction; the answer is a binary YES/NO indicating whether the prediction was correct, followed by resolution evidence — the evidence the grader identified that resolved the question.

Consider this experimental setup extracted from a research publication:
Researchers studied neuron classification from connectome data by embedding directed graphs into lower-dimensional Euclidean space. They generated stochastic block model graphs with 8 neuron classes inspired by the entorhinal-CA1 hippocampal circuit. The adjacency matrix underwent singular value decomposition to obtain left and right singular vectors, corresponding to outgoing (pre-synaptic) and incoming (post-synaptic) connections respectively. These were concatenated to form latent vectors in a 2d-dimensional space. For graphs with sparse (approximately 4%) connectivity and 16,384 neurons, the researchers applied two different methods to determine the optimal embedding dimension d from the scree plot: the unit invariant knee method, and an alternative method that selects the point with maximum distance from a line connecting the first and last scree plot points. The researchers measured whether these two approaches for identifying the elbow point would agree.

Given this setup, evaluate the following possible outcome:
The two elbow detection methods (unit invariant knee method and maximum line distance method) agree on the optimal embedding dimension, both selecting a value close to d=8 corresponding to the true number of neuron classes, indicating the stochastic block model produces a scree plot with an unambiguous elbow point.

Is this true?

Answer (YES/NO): NO